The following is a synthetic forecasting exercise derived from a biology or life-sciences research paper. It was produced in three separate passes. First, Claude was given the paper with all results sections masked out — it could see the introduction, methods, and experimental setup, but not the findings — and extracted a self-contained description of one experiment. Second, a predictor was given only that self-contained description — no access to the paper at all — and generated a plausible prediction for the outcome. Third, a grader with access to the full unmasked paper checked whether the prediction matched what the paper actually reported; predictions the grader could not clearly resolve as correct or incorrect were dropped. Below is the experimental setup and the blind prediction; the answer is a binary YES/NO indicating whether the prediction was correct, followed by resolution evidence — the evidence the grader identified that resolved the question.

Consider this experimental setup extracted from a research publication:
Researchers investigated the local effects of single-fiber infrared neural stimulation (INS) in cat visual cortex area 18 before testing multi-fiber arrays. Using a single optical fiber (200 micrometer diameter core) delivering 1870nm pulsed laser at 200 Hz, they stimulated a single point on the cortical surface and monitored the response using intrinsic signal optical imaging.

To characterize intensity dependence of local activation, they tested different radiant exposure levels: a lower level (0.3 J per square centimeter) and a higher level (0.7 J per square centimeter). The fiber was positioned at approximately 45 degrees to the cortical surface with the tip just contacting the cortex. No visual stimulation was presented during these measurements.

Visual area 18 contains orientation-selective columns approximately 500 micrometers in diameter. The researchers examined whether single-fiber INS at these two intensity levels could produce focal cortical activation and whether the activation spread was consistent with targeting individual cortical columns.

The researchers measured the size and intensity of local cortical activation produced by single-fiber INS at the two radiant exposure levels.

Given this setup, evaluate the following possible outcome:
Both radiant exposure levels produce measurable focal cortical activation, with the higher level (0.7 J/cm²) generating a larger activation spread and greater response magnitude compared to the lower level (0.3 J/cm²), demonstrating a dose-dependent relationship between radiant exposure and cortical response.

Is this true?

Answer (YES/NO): YES